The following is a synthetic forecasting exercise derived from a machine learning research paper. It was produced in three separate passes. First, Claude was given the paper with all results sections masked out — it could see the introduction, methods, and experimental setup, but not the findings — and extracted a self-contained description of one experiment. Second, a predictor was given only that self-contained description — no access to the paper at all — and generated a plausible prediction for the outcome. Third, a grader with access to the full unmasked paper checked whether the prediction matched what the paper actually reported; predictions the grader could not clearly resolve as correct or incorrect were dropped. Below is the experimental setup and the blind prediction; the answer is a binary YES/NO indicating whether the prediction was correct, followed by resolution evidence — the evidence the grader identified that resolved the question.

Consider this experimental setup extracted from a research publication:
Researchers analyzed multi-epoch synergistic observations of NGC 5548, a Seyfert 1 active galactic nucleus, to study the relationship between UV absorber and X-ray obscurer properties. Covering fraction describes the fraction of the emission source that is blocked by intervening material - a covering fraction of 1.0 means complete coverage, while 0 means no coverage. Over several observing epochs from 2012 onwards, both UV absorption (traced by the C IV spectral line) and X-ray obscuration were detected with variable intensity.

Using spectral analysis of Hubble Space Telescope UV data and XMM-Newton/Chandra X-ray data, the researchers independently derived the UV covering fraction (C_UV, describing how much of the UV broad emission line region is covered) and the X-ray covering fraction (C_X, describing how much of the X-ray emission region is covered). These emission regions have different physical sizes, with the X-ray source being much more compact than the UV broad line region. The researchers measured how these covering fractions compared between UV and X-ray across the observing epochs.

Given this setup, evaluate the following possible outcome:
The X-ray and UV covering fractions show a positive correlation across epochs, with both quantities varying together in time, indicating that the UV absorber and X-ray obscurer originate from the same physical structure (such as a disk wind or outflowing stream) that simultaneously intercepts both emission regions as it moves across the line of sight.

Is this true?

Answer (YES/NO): NO